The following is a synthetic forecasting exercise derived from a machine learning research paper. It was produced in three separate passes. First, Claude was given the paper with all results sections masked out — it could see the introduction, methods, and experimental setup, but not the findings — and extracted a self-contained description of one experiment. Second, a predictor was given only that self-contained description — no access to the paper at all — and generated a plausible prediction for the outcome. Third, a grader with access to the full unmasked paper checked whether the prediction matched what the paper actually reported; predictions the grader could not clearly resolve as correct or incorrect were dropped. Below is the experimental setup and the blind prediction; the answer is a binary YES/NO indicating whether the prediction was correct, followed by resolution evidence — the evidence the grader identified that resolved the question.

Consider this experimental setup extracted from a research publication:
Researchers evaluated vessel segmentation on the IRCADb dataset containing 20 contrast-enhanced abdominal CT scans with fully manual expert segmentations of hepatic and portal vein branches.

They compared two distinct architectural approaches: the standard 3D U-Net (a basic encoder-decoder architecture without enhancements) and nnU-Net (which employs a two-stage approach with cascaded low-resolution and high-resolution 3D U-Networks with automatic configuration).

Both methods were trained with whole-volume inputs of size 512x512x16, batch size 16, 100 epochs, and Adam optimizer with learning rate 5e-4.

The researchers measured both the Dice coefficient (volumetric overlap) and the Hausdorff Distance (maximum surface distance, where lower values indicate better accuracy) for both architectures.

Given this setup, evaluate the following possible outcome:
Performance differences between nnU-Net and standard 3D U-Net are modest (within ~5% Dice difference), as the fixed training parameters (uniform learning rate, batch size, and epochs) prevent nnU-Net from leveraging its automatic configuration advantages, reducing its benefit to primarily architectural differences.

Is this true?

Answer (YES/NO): YES